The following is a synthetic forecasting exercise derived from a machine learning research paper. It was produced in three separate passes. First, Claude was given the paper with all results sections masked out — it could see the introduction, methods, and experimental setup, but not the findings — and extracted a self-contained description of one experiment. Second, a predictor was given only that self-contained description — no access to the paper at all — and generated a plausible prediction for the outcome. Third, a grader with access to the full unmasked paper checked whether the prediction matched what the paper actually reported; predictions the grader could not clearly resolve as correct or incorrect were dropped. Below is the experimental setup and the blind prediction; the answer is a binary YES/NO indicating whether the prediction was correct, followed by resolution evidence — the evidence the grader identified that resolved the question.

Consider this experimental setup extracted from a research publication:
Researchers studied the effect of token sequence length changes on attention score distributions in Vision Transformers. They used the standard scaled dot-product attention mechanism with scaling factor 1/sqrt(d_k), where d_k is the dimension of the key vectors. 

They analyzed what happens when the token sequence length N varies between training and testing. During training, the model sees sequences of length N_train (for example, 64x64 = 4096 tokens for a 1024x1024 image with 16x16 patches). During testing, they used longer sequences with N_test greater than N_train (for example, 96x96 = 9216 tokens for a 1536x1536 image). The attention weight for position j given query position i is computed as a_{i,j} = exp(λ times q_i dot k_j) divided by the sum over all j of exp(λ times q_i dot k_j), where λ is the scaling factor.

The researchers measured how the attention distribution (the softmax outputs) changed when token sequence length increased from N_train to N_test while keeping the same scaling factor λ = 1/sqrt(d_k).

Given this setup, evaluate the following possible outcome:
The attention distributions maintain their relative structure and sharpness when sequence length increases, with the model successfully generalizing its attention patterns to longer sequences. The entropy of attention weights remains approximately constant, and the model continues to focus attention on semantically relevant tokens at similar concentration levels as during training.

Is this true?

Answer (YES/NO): NO